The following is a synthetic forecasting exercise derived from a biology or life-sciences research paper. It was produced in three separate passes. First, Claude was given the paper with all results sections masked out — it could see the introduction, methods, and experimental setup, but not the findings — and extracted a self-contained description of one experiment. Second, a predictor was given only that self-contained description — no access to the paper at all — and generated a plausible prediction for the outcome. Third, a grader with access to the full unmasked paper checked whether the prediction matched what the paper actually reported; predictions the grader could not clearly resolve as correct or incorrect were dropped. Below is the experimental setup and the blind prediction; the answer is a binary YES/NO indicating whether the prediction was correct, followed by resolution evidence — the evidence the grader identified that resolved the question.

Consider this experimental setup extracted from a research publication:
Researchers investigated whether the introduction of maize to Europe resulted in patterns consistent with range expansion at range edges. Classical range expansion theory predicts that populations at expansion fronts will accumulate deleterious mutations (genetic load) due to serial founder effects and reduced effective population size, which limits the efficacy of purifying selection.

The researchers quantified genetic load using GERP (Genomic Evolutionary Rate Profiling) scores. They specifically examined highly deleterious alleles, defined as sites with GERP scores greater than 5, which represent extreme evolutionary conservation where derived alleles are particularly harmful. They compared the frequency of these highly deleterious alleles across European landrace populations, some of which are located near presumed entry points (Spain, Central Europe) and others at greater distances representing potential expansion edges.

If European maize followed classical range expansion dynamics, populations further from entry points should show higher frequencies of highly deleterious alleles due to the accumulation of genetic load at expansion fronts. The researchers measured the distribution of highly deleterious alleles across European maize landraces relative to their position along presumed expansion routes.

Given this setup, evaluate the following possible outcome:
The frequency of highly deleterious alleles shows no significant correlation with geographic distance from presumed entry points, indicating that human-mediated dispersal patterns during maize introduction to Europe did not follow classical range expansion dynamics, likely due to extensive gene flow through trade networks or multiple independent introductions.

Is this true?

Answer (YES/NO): NO